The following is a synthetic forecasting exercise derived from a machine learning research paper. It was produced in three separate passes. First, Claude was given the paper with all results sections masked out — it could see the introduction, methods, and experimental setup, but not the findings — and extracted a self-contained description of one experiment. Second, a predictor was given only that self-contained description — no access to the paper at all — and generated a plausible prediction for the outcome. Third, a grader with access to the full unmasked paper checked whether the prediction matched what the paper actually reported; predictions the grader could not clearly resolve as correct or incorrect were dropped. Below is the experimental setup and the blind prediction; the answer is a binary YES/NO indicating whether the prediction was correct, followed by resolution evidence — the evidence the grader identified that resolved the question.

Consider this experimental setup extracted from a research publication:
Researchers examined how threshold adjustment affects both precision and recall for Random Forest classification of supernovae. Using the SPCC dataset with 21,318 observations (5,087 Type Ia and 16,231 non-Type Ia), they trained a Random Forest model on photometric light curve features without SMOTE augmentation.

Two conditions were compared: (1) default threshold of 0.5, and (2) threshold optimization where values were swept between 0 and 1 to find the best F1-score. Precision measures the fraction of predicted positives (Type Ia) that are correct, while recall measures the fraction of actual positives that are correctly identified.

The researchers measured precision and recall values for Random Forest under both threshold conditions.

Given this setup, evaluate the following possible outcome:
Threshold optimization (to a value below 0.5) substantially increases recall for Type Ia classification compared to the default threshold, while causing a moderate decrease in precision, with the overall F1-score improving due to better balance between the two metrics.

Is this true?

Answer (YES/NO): NO